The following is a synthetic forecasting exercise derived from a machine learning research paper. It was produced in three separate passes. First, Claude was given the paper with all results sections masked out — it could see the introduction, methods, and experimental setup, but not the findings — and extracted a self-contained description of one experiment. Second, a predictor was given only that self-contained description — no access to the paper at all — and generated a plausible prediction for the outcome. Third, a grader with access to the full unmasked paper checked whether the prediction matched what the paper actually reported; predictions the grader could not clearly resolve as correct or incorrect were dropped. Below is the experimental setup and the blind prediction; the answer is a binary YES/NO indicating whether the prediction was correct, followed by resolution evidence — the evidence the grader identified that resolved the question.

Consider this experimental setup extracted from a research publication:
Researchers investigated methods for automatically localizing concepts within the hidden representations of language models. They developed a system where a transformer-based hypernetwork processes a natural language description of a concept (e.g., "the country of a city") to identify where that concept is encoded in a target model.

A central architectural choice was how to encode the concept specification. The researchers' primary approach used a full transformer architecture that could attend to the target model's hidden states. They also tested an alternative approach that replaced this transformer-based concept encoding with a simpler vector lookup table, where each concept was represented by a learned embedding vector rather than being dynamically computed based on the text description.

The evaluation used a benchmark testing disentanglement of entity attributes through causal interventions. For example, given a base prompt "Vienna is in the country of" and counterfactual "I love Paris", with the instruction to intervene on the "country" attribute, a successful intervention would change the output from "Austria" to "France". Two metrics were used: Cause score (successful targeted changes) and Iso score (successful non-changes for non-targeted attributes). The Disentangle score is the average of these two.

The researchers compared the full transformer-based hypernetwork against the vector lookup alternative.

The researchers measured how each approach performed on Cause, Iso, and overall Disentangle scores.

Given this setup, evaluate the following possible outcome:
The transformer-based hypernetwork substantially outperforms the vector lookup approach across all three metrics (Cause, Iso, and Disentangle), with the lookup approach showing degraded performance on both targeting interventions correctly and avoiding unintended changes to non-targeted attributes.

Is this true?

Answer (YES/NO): YES